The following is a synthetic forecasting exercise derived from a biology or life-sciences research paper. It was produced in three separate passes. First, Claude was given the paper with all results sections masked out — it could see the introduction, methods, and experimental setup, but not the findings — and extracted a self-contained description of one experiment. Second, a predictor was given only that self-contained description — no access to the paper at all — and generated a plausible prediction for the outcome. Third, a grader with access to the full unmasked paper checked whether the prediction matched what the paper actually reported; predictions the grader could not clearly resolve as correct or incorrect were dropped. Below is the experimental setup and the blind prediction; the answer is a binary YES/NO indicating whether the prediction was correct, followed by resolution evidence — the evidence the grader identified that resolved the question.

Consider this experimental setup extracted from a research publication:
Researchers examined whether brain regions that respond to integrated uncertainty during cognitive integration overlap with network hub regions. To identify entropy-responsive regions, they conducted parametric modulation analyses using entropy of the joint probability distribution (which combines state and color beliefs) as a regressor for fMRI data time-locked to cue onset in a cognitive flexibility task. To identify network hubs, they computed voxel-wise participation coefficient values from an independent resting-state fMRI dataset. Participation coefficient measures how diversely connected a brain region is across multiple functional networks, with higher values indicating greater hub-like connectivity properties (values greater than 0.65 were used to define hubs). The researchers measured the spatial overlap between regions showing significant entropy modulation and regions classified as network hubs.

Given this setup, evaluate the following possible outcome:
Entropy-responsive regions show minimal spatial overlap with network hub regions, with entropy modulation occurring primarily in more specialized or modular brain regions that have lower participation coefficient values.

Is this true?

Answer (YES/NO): NO